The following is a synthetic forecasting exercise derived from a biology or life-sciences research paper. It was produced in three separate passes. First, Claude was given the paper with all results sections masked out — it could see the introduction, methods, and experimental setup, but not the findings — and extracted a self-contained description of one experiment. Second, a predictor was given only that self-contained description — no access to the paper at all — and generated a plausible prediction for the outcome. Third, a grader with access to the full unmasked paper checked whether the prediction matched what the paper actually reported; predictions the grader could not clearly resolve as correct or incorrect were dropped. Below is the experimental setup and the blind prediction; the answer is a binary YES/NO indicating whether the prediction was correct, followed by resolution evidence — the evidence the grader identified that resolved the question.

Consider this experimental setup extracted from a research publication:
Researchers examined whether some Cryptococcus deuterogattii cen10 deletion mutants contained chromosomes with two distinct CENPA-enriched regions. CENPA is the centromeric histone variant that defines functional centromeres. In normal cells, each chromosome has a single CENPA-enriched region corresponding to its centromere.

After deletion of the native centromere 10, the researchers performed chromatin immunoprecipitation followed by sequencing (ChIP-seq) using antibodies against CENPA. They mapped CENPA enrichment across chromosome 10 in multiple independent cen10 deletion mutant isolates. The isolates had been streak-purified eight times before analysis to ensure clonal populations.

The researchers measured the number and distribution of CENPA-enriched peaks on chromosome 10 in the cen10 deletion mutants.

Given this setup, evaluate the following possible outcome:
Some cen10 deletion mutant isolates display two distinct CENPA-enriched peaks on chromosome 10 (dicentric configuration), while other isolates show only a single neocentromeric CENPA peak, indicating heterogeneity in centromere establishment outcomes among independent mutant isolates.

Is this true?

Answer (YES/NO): YES